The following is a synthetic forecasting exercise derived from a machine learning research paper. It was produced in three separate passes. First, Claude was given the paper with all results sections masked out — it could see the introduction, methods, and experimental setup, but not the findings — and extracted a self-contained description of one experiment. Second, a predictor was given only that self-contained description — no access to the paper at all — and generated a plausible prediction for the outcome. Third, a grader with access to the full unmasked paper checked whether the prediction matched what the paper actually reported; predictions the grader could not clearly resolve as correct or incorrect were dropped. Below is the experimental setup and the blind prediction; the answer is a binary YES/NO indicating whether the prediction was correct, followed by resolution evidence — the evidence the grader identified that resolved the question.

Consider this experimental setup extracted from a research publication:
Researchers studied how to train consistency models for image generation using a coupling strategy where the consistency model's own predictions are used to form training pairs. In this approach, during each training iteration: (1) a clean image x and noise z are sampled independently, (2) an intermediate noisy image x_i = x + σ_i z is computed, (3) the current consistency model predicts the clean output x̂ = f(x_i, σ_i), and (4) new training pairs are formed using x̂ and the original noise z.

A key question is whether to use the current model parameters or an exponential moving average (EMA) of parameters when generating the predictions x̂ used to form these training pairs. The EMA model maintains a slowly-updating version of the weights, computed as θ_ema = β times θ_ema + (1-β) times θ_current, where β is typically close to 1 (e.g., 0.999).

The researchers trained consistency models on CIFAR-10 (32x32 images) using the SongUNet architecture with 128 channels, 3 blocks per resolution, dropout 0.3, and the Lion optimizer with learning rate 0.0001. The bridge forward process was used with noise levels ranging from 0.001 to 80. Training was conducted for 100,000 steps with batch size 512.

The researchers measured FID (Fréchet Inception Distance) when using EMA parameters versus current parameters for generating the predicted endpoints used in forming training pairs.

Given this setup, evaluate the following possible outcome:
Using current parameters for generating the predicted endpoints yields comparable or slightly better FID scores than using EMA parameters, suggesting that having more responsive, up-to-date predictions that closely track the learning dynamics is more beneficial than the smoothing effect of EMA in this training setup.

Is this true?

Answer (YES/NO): NO